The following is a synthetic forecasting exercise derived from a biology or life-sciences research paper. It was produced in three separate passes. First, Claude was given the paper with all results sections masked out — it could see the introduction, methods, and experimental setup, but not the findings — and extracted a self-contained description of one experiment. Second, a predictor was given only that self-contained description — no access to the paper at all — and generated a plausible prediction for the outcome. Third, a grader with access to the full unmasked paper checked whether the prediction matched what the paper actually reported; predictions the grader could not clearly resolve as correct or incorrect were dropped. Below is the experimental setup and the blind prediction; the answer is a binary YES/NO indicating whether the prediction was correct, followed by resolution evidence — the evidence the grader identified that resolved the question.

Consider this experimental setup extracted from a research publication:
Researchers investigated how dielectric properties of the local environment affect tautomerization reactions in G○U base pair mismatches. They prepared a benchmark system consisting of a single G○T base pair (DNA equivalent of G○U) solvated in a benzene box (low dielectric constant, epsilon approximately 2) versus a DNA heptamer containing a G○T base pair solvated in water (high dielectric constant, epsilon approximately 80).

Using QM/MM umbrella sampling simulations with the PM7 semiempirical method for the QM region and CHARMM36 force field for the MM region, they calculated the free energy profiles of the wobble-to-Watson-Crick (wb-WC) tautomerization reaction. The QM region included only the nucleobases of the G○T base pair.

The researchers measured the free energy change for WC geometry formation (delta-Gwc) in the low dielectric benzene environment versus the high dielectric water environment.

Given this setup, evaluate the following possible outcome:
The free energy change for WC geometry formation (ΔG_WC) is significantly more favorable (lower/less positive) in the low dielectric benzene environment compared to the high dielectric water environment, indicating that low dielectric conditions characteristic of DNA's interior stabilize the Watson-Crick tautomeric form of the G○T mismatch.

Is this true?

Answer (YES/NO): YES